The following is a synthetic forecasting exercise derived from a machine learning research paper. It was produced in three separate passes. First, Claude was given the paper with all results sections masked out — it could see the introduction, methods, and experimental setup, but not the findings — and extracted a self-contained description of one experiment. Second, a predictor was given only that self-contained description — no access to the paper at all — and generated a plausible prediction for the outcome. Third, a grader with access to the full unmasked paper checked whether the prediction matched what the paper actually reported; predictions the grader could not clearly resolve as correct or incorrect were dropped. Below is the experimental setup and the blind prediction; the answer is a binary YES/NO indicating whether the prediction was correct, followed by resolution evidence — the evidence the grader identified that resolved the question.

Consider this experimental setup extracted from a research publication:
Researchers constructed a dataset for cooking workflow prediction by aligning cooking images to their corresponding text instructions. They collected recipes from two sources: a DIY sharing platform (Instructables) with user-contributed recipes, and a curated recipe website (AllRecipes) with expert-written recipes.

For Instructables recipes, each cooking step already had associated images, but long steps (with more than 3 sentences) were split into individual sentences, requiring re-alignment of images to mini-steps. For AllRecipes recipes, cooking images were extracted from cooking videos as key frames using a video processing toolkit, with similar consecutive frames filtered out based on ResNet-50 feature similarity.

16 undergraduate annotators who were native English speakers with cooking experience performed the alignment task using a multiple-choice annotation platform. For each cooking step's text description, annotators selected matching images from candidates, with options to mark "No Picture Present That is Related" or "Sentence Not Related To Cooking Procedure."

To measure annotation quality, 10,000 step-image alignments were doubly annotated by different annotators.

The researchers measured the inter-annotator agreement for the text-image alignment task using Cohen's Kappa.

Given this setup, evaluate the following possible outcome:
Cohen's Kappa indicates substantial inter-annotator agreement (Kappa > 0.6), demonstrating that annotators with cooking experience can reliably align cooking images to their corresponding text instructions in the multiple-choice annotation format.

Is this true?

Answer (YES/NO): YES